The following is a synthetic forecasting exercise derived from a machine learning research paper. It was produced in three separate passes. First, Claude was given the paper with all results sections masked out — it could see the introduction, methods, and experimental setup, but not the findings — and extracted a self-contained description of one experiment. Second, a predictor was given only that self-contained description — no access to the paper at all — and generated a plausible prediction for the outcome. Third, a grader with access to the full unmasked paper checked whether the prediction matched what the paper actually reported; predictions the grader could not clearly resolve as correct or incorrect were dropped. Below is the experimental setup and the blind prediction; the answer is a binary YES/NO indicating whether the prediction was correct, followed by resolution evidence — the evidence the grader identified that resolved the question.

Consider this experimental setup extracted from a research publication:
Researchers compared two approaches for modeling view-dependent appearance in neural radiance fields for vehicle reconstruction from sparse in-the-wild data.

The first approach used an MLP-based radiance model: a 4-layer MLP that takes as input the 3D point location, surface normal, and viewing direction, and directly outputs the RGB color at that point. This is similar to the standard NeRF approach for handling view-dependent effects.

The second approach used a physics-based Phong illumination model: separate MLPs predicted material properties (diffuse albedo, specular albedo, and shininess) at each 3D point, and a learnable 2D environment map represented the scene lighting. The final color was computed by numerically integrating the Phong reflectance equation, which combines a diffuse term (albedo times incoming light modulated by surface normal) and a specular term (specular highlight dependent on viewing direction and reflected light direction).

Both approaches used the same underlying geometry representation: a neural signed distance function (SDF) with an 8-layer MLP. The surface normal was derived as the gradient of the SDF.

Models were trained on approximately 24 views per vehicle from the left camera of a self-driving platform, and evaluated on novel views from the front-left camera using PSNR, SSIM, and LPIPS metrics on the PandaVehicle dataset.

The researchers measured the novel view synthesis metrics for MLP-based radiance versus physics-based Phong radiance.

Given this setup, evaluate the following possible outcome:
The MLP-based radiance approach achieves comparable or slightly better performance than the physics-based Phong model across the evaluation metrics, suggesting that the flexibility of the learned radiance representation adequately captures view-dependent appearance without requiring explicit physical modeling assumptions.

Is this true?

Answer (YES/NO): NO